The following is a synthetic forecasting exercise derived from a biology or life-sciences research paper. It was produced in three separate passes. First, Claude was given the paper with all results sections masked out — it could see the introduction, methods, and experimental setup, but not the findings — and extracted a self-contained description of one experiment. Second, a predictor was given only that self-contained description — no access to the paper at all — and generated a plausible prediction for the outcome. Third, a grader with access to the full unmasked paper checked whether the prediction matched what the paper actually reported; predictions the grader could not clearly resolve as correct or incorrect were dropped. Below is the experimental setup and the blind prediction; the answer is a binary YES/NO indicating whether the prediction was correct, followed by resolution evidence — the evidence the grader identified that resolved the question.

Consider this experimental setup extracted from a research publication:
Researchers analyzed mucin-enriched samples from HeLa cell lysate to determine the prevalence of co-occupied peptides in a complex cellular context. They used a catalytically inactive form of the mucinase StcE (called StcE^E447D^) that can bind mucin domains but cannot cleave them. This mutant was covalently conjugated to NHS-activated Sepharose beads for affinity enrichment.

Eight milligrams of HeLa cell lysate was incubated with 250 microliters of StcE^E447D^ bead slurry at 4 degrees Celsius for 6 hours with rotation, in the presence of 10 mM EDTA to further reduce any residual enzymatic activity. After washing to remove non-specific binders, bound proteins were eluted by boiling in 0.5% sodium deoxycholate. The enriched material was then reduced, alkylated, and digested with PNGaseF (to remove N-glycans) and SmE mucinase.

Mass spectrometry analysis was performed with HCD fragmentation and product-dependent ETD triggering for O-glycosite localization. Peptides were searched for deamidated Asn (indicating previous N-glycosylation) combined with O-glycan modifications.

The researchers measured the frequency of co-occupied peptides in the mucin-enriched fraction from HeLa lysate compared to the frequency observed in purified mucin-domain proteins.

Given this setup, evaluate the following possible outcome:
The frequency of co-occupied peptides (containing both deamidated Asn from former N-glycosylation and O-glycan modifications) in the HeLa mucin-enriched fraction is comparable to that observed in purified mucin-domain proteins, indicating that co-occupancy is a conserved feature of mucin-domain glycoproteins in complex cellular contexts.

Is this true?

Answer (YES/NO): YES